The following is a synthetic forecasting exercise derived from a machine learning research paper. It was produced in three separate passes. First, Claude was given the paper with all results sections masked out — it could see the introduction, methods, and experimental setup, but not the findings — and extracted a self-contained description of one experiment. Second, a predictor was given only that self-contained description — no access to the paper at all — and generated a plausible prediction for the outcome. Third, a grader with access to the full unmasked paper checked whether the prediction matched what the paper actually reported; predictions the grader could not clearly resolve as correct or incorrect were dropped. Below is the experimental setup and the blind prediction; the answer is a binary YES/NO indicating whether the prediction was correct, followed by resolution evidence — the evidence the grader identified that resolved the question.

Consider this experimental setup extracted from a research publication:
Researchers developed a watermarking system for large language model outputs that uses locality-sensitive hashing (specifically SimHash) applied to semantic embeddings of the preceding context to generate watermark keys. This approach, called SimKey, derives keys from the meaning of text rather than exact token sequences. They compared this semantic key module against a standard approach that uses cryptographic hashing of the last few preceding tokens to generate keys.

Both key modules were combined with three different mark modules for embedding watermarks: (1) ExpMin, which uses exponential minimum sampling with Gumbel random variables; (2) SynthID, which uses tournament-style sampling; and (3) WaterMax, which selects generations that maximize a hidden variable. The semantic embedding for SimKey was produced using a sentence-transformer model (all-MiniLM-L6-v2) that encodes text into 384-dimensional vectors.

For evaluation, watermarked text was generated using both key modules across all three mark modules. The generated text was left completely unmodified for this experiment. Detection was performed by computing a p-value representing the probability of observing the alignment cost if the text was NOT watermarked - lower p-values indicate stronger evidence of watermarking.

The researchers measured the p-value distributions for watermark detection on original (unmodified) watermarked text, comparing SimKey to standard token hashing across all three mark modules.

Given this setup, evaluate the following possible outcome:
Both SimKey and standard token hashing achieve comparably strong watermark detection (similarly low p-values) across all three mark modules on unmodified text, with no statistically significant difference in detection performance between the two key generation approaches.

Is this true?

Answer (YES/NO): YES